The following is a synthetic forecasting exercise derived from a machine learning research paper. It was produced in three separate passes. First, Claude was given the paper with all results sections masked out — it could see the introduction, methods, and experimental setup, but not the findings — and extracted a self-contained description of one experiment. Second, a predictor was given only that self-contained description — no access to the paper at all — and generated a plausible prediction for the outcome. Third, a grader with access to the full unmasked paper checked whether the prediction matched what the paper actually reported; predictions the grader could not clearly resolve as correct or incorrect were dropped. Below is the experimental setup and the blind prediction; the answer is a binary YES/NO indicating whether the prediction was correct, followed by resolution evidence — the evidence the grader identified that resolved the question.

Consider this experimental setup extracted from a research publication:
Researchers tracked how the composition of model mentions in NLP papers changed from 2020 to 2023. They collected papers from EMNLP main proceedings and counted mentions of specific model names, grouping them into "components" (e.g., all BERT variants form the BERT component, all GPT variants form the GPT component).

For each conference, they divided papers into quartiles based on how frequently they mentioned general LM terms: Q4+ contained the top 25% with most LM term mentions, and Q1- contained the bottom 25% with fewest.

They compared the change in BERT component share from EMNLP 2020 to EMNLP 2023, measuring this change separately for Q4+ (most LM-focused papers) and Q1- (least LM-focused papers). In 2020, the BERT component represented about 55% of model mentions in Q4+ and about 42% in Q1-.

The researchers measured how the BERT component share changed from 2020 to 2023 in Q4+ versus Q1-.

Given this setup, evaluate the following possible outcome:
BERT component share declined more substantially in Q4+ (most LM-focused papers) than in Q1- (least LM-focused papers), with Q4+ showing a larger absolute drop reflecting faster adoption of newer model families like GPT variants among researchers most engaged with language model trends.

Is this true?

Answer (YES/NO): YES